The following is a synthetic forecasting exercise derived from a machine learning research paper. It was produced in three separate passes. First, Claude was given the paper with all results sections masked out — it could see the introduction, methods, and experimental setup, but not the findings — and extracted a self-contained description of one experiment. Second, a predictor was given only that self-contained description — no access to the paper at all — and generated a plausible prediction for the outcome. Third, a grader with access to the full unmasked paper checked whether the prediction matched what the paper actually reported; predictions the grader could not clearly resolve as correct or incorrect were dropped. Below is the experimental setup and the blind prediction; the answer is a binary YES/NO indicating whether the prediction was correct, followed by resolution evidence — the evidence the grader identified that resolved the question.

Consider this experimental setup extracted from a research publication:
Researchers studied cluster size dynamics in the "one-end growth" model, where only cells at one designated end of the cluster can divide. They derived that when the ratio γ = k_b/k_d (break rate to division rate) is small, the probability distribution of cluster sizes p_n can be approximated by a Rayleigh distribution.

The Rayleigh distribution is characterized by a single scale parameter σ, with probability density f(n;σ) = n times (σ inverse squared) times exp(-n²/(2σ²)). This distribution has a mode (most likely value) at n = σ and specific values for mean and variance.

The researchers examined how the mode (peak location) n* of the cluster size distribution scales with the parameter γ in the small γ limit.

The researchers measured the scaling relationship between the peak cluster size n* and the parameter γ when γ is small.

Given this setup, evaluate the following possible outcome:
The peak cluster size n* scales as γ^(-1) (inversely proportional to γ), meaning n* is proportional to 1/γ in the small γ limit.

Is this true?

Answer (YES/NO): NO